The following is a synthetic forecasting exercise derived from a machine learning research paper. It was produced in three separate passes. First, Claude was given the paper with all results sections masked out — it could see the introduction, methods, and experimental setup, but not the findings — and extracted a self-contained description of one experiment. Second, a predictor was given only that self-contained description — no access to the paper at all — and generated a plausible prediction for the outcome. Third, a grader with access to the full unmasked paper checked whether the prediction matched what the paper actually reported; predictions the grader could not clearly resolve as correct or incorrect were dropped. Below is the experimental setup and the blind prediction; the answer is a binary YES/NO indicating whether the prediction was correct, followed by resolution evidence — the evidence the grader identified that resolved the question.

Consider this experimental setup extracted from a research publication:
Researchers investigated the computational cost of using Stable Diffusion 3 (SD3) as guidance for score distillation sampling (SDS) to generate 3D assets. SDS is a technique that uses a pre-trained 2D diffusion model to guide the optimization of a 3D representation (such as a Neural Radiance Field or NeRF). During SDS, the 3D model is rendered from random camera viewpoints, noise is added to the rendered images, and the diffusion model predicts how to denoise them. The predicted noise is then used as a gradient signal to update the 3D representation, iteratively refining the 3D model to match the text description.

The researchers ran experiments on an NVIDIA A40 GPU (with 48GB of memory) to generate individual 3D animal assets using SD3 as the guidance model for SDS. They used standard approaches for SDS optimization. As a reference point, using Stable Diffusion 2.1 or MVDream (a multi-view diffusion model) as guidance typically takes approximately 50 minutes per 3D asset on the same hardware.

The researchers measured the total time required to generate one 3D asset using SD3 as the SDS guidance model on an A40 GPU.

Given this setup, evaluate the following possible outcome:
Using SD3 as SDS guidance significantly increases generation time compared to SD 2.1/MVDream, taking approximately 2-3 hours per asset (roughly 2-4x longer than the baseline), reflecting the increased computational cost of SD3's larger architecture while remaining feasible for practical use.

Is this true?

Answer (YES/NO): NO